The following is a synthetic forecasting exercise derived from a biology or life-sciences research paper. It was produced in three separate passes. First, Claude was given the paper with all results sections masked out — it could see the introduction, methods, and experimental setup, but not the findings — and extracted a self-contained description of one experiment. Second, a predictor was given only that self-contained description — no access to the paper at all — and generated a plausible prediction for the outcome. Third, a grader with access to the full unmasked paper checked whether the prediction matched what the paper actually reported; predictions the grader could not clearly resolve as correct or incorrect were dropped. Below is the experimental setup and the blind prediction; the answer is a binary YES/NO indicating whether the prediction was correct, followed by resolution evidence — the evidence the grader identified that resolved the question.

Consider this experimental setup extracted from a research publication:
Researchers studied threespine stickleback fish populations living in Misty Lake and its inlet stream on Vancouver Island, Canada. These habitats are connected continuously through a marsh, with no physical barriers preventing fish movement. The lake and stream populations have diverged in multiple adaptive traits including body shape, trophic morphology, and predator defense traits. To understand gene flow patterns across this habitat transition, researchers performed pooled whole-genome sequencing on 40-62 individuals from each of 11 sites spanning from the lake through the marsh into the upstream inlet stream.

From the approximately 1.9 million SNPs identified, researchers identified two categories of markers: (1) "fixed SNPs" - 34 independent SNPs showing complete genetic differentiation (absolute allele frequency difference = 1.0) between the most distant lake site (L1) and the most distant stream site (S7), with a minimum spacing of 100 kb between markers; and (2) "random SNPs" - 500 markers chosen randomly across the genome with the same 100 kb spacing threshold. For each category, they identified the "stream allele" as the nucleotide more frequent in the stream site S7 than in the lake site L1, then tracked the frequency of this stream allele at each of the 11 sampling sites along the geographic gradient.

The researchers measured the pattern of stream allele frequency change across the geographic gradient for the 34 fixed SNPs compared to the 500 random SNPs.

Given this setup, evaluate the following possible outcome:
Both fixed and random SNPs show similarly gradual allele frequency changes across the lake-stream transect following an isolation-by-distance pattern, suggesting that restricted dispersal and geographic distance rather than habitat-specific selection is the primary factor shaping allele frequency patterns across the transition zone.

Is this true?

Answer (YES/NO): NO